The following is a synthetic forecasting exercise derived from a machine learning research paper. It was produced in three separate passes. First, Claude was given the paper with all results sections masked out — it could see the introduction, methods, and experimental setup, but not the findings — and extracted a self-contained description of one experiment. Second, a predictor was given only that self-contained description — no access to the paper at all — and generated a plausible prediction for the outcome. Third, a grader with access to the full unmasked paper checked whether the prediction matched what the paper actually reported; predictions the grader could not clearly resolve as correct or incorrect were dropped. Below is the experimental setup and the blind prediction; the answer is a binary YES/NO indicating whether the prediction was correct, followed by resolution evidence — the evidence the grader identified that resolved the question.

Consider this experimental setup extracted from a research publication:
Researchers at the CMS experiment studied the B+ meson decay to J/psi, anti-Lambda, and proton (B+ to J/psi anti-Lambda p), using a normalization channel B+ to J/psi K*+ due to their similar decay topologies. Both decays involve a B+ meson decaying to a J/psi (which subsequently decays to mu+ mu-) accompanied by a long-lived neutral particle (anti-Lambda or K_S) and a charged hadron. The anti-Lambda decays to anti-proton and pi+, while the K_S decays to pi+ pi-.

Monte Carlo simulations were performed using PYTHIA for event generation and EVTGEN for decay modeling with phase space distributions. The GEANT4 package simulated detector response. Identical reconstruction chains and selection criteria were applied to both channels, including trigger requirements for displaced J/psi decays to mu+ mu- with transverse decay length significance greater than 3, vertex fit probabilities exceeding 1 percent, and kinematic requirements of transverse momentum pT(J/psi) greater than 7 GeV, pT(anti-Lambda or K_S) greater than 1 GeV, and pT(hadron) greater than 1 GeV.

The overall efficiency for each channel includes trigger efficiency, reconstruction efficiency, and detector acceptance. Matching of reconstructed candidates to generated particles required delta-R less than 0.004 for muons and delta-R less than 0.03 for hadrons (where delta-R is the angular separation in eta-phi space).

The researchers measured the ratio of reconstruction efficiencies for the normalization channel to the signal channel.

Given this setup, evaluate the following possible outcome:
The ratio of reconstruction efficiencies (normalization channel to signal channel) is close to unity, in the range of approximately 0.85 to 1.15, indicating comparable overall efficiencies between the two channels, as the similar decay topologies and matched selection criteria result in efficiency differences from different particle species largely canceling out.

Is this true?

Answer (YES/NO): NO